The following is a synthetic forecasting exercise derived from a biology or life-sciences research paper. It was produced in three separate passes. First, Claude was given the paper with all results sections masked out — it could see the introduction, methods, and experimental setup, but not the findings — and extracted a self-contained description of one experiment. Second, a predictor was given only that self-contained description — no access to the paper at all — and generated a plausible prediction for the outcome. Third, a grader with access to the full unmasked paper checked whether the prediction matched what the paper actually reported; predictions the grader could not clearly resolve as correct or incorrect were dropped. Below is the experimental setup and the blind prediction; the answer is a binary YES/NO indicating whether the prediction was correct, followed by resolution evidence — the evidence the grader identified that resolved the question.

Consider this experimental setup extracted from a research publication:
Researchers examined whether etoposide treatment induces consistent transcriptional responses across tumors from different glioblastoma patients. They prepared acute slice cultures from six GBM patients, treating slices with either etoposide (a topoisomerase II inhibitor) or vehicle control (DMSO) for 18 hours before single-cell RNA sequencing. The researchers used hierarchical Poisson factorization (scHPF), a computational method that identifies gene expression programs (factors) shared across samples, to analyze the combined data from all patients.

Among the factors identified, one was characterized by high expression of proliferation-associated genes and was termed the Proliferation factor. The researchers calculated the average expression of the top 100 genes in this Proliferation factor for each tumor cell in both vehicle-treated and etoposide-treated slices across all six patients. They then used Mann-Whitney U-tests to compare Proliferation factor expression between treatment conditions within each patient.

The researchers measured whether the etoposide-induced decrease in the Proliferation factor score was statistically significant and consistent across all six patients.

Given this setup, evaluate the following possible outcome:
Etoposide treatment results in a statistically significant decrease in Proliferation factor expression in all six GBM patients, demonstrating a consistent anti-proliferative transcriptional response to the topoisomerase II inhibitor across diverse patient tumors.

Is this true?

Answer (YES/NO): NO